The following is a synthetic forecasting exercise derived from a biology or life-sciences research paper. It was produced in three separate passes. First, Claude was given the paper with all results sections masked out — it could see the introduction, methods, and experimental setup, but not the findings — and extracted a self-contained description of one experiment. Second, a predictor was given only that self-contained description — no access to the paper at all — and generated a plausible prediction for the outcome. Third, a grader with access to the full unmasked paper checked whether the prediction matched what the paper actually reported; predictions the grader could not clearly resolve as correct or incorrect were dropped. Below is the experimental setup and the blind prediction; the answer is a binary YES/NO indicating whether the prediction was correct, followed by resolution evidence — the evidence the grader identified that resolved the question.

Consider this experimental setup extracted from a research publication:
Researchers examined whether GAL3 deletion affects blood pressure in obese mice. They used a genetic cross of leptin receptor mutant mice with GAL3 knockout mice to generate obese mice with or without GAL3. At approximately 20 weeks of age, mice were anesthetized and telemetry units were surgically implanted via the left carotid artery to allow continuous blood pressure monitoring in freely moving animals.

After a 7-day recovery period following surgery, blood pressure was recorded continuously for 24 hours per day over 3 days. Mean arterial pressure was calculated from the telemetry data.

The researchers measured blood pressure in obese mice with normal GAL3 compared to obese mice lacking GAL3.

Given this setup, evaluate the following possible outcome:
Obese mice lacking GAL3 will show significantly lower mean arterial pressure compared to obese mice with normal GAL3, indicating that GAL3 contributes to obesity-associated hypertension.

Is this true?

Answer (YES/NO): YES